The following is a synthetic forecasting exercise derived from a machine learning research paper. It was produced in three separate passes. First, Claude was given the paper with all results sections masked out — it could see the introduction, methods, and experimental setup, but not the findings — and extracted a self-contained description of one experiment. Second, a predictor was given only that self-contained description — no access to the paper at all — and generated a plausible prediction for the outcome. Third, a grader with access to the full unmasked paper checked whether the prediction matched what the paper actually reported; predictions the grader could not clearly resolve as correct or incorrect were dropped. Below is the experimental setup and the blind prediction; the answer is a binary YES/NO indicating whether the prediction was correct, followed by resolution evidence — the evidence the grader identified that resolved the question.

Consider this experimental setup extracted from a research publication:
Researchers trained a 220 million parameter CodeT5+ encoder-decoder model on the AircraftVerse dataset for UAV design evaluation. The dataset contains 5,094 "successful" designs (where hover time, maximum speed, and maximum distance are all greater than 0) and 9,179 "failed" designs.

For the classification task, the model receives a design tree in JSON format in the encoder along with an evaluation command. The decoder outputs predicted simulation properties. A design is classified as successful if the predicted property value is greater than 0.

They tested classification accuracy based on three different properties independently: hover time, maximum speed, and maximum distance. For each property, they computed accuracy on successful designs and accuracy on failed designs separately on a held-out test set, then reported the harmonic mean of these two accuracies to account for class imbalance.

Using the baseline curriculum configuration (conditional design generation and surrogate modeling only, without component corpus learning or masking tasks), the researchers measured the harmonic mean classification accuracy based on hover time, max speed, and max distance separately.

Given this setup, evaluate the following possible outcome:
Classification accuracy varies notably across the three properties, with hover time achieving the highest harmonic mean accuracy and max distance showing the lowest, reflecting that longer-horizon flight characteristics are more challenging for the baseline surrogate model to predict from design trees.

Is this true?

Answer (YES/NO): NO